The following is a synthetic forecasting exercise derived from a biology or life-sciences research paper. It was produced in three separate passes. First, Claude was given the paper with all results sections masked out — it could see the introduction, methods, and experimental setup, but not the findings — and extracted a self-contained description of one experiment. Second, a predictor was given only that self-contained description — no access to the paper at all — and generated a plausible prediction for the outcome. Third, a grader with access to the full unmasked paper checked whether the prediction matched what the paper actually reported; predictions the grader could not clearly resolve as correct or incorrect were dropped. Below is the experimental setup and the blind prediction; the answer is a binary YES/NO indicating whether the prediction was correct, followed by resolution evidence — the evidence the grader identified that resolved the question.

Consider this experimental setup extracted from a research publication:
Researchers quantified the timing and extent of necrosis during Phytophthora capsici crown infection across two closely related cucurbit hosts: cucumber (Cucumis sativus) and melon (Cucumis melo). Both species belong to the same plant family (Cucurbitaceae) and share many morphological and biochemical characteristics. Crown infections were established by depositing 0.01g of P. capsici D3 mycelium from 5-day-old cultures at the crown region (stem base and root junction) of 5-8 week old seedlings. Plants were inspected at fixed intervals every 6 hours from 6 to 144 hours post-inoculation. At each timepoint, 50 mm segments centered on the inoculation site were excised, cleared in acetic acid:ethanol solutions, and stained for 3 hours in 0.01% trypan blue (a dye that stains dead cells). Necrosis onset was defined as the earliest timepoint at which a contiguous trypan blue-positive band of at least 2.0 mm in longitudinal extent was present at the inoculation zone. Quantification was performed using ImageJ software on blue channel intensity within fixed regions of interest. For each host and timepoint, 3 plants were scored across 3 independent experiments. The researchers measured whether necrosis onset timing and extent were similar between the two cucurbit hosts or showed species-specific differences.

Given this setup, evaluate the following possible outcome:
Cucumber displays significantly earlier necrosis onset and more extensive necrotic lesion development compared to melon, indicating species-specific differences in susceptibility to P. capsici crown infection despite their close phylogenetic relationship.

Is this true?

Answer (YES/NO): NO